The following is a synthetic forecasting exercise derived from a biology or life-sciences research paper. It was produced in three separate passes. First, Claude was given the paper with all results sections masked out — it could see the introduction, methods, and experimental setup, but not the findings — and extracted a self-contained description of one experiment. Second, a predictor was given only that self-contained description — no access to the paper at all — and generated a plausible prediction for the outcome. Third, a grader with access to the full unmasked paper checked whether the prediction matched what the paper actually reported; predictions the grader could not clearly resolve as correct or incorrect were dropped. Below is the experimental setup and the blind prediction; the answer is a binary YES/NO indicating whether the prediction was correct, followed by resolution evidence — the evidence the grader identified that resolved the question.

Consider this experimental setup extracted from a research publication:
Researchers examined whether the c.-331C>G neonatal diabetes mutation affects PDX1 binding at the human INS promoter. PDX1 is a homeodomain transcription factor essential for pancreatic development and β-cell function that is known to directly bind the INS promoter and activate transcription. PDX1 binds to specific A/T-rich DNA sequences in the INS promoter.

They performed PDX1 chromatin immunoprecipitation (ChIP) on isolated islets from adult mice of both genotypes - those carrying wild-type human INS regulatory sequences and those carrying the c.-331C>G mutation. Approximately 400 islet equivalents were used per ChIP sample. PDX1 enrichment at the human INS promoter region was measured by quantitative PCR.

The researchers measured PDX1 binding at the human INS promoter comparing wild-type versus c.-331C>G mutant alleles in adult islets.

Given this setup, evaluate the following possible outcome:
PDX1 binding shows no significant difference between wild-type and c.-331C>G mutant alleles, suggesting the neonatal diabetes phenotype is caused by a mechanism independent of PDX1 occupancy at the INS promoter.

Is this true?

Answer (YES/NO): NO